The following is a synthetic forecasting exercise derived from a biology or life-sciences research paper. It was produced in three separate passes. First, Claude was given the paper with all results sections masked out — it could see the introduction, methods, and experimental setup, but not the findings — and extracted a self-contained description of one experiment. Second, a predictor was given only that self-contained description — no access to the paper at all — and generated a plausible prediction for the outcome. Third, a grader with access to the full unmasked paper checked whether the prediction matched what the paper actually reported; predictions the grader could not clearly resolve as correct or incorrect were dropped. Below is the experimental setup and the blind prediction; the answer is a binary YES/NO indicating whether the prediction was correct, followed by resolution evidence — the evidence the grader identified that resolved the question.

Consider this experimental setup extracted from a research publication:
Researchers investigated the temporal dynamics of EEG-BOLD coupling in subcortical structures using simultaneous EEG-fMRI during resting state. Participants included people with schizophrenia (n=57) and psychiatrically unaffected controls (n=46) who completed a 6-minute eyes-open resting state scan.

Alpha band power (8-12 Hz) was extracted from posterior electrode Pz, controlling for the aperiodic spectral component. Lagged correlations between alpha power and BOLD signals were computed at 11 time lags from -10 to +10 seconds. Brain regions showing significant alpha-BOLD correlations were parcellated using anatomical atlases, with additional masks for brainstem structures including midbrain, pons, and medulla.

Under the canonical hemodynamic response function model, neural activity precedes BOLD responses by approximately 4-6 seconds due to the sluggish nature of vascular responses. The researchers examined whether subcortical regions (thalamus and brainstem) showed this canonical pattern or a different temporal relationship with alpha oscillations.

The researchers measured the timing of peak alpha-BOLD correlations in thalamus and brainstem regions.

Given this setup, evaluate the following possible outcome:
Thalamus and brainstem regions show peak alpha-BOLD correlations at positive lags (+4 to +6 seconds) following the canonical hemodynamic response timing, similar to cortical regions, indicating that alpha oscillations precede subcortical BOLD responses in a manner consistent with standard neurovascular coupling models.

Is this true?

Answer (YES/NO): NO